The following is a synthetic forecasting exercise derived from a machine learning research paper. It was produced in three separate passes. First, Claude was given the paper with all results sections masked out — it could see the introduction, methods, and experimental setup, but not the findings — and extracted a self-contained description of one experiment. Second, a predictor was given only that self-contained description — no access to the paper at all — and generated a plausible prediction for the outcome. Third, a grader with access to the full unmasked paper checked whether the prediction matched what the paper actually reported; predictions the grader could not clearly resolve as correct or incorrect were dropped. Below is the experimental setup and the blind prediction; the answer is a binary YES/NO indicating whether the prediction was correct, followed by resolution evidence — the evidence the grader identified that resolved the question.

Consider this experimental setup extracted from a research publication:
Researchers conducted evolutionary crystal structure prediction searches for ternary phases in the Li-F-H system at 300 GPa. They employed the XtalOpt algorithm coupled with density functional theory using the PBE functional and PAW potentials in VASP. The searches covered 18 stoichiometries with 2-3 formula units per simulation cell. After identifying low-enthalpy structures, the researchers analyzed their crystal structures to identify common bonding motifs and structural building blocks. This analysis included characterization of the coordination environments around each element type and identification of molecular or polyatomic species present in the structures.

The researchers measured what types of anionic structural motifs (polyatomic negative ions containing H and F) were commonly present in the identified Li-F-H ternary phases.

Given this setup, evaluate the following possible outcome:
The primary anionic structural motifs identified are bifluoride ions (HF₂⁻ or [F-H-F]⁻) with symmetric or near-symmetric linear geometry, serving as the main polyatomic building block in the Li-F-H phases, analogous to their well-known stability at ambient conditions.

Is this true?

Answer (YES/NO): NO